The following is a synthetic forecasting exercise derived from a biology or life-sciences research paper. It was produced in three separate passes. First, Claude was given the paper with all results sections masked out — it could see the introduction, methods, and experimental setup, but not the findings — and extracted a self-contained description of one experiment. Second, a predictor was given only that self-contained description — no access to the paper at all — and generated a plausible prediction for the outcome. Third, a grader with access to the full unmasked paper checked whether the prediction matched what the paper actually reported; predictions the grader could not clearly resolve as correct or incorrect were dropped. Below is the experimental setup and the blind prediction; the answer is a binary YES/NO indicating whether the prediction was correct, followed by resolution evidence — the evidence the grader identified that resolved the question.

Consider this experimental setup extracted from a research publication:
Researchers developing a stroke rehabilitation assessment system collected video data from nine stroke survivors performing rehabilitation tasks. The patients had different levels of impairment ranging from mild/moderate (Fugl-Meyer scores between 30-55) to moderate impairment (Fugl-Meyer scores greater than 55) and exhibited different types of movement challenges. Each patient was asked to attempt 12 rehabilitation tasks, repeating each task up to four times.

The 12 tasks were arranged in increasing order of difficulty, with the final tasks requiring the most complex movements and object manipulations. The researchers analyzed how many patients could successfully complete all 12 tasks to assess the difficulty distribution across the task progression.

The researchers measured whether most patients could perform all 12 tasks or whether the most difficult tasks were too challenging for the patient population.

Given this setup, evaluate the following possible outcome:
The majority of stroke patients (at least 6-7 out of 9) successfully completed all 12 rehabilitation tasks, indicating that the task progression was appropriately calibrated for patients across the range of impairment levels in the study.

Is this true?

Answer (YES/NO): NO